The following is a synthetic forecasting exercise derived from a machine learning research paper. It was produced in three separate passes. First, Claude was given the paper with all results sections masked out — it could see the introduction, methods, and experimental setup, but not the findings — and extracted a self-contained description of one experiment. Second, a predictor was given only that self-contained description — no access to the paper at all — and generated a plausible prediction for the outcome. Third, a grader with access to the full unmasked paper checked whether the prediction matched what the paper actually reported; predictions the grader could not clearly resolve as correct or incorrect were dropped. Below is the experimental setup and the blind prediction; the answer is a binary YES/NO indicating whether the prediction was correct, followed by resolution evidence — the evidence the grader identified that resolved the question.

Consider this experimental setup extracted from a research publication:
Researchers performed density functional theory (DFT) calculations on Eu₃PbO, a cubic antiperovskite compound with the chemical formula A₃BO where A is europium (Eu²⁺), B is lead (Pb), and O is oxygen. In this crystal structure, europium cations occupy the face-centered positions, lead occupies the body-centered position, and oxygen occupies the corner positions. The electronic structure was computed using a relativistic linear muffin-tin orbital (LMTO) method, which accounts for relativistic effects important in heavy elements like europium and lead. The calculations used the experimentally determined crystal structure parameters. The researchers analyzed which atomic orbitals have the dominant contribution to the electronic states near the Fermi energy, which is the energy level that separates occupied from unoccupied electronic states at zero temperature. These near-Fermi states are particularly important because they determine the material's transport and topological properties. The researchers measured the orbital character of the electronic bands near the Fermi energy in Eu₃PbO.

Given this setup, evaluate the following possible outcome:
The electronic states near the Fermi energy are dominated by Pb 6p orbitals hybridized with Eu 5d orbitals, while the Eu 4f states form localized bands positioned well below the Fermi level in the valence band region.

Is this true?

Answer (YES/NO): YES